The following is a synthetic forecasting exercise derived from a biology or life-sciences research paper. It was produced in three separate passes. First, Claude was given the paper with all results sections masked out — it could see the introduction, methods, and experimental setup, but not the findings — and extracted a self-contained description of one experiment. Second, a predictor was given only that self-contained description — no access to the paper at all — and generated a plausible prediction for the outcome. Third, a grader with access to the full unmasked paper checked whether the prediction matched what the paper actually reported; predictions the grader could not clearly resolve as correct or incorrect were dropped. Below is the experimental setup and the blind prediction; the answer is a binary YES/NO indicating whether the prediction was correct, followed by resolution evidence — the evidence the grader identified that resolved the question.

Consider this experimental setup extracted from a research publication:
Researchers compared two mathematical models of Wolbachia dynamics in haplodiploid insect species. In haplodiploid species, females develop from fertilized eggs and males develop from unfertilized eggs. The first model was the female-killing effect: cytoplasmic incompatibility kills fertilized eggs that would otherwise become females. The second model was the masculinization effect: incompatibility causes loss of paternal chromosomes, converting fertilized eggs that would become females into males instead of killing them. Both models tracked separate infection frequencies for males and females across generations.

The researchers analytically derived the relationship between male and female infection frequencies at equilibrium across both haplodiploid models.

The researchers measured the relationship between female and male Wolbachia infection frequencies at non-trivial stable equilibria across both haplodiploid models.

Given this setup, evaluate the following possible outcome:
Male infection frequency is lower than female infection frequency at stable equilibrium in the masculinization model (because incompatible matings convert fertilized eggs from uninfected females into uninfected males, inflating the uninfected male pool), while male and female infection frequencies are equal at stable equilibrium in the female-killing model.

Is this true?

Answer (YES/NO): NO